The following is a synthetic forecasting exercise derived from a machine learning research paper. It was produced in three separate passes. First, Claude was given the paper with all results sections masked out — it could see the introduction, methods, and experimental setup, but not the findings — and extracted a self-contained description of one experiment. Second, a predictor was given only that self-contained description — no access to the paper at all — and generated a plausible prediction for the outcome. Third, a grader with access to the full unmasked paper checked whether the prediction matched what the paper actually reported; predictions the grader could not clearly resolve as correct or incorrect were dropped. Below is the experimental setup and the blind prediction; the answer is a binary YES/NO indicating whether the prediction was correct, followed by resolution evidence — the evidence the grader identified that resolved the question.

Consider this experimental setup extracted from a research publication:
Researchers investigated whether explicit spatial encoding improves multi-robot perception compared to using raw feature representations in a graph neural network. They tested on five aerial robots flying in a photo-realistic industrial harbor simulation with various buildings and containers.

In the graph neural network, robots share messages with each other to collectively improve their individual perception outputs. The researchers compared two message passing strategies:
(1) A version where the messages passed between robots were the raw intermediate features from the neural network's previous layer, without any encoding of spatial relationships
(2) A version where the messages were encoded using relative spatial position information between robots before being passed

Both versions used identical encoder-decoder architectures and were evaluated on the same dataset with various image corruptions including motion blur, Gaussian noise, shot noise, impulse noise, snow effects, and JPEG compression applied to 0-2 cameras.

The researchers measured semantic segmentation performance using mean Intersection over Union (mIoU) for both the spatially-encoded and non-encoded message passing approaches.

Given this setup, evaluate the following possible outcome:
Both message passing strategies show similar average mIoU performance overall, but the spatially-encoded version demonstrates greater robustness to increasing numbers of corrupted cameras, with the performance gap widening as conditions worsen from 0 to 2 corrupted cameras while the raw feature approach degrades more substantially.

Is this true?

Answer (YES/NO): NO